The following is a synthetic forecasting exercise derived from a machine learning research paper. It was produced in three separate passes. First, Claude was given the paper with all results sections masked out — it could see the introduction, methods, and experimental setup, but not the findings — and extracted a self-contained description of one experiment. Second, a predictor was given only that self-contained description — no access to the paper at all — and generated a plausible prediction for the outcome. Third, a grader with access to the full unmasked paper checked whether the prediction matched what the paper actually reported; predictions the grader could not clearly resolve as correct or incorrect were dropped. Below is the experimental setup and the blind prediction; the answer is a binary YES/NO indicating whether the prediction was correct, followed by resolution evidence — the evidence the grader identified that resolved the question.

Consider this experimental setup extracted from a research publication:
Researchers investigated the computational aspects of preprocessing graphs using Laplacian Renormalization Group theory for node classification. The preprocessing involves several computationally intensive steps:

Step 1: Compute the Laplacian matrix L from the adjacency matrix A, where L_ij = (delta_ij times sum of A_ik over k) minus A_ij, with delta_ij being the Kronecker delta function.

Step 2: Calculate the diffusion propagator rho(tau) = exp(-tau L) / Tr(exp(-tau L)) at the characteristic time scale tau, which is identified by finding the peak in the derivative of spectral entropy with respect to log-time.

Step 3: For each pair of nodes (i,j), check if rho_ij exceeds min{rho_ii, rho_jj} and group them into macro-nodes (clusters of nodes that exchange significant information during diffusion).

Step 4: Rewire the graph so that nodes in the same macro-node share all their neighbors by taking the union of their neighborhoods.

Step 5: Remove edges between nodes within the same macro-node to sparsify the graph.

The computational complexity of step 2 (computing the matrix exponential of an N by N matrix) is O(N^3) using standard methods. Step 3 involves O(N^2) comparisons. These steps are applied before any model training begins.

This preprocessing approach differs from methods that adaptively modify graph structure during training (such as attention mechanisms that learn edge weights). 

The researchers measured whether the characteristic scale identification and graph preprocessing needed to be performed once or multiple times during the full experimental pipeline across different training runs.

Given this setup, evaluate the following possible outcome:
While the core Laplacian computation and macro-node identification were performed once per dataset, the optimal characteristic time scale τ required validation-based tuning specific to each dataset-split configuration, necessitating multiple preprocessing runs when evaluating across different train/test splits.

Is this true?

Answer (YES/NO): NO